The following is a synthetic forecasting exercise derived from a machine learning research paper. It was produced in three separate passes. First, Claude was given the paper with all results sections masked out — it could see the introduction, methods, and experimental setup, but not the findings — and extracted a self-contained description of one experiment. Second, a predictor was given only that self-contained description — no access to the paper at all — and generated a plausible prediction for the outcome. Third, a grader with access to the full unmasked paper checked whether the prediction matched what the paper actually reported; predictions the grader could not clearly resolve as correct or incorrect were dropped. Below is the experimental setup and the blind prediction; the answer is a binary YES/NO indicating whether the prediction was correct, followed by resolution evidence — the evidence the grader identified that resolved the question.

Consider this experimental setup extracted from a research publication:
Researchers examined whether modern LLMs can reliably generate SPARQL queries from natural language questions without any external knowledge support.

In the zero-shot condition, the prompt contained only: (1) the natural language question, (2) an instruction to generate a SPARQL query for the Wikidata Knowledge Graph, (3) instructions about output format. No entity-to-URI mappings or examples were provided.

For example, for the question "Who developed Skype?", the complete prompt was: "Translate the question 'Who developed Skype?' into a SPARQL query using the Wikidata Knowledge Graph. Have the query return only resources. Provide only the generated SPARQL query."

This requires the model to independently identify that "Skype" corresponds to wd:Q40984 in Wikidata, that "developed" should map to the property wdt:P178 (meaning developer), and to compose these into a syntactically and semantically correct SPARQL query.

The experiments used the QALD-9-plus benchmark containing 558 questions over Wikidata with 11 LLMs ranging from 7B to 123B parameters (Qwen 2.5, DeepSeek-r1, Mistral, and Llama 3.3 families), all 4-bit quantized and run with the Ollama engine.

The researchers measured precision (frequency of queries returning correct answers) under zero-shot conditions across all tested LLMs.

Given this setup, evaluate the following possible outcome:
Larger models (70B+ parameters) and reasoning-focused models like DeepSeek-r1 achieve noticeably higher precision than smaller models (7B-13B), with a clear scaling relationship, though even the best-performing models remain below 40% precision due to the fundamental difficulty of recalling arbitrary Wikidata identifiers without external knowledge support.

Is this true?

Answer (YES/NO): NO